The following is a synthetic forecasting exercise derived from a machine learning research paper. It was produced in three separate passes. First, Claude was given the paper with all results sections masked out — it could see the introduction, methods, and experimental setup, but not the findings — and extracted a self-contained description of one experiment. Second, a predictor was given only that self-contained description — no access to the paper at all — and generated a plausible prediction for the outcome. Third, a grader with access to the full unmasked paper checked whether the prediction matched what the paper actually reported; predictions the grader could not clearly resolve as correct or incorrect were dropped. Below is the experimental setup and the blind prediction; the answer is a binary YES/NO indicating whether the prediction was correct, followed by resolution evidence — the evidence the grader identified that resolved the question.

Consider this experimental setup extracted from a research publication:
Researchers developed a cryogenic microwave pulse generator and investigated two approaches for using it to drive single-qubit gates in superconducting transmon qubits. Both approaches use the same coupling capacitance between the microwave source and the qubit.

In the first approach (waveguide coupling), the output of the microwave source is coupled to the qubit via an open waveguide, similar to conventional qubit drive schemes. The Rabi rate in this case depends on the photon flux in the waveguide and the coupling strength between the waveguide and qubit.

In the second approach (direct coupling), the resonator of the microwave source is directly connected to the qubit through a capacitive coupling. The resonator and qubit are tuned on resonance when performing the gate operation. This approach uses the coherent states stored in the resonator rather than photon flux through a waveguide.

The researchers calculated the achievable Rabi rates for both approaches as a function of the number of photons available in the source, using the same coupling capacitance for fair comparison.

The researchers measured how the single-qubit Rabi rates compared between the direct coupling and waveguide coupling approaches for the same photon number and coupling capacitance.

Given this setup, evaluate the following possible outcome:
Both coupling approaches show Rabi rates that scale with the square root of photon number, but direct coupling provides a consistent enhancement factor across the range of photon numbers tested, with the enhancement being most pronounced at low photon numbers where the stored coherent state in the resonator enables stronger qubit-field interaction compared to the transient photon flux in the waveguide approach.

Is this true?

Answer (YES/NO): NO